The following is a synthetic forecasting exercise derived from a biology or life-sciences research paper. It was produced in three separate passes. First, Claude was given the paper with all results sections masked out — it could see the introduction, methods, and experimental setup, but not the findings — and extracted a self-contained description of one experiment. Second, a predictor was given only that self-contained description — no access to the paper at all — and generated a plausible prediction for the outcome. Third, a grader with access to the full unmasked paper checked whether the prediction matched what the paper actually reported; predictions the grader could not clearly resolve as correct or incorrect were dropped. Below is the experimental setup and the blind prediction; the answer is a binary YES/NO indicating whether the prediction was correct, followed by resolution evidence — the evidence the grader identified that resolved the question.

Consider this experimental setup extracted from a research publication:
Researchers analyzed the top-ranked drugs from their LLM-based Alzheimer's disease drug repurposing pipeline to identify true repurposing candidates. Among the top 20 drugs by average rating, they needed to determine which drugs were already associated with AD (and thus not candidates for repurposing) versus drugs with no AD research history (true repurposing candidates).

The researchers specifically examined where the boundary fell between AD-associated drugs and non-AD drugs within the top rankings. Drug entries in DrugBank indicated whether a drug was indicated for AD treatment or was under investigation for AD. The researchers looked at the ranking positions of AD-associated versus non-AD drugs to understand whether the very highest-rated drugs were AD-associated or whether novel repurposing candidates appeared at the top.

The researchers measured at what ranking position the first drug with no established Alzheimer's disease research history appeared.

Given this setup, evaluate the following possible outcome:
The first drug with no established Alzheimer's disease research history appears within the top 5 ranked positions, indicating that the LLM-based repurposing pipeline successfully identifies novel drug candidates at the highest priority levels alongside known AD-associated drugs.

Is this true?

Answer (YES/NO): NO